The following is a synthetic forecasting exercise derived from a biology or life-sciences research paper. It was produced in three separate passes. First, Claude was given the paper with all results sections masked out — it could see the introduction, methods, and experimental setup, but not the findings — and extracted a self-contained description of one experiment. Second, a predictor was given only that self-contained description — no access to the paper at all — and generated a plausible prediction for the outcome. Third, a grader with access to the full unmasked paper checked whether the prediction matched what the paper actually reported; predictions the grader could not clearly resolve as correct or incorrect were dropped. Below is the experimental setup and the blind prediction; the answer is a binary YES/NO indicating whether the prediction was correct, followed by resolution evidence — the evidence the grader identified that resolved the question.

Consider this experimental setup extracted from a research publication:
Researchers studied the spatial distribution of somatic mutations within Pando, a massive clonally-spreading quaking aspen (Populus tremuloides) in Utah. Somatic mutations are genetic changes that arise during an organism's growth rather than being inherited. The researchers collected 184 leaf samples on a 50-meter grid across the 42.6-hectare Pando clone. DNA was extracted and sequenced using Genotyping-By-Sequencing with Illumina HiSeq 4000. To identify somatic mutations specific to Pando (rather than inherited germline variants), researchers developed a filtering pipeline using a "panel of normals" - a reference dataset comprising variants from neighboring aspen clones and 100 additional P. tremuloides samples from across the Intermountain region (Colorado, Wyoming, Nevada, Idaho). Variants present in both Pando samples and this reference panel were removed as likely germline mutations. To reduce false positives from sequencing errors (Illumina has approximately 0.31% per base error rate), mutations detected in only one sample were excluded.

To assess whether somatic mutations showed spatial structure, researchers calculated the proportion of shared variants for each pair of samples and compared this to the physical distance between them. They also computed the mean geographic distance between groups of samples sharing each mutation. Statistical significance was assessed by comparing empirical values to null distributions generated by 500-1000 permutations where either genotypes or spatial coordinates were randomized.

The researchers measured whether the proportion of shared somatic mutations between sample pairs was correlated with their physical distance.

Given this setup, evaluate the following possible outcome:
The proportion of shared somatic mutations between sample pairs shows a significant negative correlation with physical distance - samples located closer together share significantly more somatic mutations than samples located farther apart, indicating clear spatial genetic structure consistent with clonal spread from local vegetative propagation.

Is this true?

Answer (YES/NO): NO